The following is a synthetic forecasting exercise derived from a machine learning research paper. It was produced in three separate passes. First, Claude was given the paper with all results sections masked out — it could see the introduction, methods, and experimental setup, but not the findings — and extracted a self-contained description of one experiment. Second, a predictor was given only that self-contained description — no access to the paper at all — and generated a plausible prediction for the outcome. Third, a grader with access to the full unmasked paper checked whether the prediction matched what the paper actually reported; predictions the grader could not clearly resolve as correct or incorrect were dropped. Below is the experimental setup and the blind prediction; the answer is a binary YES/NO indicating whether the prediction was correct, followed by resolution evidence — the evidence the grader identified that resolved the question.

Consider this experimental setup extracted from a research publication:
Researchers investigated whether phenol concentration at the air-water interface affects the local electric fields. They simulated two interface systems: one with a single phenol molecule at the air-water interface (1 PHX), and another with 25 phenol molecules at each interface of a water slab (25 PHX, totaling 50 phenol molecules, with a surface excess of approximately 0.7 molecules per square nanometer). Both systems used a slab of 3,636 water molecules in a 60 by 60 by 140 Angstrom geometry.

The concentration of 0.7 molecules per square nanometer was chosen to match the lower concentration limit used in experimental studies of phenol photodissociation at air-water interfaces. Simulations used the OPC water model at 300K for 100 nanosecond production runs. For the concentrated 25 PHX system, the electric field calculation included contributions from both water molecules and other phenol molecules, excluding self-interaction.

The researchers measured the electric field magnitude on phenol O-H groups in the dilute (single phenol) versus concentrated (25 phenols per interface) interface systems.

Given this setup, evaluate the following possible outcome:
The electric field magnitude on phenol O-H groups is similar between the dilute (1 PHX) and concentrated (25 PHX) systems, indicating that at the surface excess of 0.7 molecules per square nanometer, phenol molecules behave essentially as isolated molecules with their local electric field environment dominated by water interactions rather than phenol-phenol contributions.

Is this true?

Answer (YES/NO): YES